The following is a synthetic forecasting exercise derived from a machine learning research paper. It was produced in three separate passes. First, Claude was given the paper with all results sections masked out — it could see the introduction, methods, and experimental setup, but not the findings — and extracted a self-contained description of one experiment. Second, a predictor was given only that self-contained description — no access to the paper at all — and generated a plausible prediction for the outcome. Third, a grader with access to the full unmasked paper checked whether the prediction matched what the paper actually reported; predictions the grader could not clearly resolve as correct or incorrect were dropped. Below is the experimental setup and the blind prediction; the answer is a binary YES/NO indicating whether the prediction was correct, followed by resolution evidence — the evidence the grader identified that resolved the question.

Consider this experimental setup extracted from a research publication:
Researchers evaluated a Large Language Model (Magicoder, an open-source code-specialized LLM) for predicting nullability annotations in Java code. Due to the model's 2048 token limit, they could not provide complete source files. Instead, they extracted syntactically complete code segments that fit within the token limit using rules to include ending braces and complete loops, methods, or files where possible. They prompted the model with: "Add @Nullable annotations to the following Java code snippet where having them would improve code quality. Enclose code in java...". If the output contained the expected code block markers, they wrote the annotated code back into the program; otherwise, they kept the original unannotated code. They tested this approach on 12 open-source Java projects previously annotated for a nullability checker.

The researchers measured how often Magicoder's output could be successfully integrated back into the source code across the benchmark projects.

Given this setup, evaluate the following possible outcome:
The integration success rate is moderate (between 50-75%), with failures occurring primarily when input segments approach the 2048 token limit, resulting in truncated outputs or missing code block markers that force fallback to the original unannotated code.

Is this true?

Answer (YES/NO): NO